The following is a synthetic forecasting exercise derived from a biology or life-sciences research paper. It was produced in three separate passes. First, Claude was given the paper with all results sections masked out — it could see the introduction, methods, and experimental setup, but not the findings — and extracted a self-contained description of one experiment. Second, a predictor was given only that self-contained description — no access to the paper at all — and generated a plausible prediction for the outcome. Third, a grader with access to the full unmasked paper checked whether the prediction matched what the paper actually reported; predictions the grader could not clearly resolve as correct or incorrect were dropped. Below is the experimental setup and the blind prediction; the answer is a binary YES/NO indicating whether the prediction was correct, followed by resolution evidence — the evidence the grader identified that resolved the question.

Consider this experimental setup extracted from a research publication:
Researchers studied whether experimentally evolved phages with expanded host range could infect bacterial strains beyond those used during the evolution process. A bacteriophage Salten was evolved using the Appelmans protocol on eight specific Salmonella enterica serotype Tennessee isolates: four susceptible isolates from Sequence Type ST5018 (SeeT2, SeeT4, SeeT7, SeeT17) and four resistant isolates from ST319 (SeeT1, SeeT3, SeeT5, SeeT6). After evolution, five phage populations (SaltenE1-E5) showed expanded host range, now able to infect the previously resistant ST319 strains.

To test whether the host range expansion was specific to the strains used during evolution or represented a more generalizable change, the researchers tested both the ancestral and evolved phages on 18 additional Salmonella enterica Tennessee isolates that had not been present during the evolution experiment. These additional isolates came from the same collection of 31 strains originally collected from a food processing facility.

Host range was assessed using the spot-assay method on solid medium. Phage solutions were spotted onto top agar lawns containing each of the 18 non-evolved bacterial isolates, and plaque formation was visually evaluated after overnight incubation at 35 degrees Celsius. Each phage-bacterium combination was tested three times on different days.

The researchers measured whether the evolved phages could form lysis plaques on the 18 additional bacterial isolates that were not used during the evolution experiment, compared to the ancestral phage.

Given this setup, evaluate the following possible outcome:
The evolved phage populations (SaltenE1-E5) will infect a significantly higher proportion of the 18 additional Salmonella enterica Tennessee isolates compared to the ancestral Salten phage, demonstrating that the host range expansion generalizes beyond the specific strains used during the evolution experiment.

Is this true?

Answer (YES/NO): YES